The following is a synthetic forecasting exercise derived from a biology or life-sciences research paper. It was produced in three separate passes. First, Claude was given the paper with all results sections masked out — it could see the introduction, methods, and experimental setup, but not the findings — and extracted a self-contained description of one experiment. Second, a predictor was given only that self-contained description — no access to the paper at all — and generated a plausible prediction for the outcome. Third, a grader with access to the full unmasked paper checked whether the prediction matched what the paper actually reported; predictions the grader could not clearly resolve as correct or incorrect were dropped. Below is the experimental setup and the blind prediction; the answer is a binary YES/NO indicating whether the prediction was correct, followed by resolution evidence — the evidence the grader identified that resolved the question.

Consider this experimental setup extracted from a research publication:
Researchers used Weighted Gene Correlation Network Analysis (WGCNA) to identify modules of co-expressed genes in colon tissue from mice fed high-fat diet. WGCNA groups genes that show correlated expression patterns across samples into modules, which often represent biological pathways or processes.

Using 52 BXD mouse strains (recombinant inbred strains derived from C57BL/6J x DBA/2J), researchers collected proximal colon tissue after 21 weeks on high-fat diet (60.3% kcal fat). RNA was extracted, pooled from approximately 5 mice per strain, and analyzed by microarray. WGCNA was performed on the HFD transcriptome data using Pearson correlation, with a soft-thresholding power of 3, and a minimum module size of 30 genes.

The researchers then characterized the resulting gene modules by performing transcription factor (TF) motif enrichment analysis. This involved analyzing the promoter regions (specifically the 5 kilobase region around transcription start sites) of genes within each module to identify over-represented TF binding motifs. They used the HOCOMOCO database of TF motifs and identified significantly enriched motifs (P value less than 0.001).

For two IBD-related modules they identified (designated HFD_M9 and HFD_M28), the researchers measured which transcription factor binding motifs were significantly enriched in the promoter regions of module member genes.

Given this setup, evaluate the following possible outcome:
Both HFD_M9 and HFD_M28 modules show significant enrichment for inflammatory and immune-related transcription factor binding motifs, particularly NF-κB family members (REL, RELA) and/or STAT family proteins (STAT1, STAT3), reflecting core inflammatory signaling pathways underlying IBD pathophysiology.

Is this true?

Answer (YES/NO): NO